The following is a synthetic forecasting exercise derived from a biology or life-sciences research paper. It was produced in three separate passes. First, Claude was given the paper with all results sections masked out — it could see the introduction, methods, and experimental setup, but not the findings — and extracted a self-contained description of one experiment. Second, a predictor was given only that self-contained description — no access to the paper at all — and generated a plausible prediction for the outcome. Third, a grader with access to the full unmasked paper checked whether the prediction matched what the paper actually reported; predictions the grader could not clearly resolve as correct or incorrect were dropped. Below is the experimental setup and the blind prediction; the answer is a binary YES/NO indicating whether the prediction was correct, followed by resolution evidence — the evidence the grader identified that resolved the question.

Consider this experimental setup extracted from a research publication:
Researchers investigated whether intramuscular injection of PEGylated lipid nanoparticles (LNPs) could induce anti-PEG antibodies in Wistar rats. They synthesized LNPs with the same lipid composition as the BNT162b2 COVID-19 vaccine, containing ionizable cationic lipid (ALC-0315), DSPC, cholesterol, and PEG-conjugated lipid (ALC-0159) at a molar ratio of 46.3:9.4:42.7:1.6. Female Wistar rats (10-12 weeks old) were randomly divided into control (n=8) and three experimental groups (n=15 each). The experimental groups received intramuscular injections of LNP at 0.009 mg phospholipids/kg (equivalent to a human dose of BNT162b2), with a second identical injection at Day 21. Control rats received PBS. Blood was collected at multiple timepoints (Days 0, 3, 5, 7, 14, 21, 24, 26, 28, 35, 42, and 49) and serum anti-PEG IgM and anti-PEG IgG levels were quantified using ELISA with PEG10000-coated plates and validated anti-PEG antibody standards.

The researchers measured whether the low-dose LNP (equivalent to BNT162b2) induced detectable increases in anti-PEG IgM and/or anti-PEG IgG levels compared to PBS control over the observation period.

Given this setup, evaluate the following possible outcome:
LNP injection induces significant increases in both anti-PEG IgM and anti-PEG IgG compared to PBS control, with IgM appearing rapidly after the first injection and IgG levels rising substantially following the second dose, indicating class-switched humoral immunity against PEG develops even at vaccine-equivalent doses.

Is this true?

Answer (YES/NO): NO